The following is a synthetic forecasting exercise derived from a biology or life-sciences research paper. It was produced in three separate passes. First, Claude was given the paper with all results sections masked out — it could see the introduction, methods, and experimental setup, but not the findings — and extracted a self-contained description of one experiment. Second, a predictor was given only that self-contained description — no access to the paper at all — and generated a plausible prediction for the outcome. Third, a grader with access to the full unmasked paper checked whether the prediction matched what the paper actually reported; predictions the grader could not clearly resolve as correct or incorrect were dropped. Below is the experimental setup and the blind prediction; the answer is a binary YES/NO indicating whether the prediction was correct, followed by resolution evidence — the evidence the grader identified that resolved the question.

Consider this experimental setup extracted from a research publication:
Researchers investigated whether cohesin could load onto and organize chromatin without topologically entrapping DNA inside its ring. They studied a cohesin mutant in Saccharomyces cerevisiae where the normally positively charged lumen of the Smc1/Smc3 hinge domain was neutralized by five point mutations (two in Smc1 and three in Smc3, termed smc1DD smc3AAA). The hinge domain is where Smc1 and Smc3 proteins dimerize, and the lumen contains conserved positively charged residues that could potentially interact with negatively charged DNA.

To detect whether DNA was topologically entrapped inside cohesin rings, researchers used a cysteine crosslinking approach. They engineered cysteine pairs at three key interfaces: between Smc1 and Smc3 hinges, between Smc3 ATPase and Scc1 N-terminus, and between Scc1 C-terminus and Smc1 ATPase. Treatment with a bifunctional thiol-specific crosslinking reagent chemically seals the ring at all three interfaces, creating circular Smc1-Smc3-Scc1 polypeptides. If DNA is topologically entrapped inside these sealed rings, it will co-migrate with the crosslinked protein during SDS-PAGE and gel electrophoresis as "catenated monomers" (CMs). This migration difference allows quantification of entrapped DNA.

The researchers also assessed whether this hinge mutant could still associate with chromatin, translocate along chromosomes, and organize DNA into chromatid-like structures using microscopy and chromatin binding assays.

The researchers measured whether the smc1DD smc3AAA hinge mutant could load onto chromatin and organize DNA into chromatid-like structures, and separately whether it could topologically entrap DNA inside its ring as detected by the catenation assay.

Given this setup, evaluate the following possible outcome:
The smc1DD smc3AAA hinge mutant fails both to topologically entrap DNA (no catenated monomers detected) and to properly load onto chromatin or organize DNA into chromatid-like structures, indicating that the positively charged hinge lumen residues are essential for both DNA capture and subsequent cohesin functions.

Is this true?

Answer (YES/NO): NO